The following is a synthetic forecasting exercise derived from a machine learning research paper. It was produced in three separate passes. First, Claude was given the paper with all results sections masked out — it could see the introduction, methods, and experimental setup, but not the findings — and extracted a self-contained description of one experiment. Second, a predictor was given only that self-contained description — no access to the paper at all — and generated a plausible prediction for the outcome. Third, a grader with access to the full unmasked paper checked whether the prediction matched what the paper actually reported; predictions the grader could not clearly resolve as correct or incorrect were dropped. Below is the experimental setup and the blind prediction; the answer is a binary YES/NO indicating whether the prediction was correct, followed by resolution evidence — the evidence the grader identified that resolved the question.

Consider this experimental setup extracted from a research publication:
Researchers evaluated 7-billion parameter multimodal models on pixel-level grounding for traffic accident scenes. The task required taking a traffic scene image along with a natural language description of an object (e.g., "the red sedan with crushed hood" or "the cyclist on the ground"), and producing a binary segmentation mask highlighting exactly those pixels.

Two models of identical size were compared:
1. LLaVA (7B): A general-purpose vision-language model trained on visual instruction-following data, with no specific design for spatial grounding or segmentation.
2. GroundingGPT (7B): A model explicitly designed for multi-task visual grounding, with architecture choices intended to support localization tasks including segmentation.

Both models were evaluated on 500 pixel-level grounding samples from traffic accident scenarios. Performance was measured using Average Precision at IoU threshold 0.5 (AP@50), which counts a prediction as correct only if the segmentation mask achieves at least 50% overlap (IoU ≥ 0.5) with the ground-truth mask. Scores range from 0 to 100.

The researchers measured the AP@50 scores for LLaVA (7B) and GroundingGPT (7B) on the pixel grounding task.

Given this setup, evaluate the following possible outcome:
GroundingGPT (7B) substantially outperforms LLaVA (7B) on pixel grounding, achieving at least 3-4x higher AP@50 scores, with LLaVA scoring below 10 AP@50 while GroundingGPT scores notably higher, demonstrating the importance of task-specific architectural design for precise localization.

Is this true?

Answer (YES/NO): NO